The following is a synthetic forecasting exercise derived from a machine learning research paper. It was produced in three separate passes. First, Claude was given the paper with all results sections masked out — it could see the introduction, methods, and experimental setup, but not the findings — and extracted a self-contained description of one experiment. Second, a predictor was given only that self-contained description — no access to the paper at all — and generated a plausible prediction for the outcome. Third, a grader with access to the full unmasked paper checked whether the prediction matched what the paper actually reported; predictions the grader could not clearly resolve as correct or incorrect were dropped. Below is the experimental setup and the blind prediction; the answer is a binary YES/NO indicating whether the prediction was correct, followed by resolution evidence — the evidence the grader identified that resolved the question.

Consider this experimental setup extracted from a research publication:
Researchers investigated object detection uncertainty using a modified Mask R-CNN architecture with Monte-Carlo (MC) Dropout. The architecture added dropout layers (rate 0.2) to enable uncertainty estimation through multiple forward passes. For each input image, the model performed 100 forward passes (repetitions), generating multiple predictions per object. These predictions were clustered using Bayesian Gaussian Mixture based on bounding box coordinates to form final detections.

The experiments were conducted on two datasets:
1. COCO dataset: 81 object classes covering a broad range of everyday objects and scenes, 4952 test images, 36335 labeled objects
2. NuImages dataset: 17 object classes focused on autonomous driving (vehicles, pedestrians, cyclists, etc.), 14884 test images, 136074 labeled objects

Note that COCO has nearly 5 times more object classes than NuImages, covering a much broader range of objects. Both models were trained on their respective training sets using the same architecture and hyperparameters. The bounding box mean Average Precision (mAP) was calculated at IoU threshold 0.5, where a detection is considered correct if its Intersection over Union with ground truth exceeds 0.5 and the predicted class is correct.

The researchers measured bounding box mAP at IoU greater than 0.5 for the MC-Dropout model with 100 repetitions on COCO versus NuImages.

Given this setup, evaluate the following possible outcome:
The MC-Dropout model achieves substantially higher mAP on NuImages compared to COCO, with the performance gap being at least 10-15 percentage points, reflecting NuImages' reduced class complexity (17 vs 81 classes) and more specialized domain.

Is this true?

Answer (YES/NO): NO